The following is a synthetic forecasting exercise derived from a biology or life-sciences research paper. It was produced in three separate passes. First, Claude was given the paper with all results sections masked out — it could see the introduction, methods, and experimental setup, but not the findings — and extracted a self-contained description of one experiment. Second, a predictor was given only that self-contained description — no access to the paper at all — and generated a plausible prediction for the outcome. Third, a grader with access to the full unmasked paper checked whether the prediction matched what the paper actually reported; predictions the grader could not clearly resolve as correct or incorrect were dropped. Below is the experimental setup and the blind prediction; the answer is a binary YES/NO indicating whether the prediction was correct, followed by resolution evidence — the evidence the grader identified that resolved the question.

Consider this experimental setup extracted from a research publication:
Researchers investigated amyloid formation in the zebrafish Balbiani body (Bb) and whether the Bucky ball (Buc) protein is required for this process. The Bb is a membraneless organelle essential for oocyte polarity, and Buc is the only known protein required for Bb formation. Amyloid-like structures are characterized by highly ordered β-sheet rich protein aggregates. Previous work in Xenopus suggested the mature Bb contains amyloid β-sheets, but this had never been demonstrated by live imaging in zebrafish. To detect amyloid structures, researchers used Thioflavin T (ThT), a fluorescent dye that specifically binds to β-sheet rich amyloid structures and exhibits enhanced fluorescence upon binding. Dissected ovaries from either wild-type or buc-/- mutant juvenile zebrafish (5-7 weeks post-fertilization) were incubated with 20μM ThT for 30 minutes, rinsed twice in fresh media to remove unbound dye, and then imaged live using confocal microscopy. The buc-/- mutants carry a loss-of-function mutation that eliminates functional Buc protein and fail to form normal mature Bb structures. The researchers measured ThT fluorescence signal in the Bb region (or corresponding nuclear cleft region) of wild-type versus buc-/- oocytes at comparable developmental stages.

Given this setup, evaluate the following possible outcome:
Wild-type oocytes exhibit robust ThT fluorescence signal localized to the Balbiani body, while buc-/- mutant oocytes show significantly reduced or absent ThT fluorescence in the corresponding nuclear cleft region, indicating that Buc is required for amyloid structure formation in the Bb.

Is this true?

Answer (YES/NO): YES